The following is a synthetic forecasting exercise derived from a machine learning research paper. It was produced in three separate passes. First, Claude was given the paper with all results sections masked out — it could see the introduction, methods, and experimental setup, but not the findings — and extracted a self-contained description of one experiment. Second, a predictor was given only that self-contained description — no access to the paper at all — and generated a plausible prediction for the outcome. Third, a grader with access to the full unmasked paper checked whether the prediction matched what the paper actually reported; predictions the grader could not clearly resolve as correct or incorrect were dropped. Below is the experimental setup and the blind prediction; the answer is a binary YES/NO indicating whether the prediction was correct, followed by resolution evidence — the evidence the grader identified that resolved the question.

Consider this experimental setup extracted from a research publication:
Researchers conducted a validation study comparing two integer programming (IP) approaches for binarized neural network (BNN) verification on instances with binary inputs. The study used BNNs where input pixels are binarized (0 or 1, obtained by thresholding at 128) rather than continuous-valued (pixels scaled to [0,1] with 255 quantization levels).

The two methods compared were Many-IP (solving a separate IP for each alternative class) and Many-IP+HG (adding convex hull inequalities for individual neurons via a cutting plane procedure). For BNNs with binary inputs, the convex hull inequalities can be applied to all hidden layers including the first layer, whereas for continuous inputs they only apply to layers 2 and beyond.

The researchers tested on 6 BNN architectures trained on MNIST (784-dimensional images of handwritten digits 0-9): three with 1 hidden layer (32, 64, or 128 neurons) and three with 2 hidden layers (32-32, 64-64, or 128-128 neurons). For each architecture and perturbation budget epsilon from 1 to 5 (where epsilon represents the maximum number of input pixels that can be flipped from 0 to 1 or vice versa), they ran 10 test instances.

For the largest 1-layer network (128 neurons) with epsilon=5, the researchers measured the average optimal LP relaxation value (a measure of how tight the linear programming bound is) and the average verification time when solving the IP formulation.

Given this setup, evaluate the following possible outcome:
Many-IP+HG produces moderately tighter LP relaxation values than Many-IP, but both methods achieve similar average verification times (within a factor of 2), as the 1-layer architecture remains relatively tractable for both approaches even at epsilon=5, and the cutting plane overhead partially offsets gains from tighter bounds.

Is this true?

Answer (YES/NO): NO